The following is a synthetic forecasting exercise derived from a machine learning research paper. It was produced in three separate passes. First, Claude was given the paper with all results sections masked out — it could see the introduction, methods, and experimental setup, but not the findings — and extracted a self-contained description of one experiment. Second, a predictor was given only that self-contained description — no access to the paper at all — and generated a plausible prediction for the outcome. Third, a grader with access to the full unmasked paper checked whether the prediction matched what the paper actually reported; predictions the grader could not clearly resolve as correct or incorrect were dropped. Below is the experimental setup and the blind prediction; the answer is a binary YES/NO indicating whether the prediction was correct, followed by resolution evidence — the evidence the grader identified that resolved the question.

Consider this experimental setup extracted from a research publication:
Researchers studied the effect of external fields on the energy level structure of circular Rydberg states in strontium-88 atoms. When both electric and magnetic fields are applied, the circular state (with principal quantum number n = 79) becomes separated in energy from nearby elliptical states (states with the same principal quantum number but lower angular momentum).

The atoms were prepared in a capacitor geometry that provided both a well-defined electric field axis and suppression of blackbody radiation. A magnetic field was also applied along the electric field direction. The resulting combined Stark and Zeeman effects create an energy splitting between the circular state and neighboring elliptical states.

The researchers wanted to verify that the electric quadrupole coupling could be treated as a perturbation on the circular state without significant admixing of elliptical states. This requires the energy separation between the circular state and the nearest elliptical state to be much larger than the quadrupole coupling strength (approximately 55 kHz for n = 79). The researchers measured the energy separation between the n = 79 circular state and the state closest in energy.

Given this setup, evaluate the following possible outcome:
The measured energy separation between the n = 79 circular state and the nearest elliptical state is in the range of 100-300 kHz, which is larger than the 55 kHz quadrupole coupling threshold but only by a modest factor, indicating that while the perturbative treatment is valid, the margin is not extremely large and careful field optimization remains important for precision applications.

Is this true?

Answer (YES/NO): NO